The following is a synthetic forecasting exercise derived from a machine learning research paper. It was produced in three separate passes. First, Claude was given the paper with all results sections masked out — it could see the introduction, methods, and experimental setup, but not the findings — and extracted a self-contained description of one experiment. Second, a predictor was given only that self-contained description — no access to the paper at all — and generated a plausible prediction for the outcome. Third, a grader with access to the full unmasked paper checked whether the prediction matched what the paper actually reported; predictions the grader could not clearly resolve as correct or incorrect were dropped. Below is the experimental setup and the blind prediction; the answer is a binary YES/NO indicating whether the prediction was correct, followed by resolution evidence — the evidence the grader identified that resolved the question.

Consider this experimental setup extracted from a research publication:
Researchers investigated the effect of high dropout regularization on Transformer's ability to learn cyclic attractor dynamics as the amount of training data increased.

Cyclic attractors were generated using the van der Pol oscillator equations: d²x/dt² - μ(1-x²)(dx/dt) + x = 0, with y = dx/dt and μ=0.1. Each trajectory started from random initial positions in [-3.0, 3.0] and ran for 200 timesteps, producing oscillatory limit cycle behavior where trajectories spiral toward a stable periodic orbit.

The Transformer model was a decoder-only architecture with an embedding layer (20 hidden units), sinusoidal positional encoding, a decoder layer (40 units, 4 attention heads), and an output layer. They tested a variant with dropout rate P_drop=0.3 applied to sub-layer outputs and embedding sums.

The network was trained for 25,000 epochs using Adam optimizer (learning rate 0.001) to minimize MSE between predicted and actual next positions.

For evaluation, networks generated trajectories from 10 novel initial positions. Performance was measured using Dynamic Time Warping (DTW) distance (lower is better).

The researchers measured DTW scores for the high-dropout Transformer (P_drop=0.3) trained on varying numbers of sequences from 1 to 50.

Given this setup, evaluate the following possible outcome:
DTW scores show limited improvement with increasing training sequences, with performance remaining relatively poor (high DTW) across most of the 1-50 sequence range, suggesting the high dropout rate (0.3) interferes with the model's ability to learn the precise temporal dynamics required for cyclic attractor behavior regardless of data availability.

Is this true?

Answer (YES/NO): YES